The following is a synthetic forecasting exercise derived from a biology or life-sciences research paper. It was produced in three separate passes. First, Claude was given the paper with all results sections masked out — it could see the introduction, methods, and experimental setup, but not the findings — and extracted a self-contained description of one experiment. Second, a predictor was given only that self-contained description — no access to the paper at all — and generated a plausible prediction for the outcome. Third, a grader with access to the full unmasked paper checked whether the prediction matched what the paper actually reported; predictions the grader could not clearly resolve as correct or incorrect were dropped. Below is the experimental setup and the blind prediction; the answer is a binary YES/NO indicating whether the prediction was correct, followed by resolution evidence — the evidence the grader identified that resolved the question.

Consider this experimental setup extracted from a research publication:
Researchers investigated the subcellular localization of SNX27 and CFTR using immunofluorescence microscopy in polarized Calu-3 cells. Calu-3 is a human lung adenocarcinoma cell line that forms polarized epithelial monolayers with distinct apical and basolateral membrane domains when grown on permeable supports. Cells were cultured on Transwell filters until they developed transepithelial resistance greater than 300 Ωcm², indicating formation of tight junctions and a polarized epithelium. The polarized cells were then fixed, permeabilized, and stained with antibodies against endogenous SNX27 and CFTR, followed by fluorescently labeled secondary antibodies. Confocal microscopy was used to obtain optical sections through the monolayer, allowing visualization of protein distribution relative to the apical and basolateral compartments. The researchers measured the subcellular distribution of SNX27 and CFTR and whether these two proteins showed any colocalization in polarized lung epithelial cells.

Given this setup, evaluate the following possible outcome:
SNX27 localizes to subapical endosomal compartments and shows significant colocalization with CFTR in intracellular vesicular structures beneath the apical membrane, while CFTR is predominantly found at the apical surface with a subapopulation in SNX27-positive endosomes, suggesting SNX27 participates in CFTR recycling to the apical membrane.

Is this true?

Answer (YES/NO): YES